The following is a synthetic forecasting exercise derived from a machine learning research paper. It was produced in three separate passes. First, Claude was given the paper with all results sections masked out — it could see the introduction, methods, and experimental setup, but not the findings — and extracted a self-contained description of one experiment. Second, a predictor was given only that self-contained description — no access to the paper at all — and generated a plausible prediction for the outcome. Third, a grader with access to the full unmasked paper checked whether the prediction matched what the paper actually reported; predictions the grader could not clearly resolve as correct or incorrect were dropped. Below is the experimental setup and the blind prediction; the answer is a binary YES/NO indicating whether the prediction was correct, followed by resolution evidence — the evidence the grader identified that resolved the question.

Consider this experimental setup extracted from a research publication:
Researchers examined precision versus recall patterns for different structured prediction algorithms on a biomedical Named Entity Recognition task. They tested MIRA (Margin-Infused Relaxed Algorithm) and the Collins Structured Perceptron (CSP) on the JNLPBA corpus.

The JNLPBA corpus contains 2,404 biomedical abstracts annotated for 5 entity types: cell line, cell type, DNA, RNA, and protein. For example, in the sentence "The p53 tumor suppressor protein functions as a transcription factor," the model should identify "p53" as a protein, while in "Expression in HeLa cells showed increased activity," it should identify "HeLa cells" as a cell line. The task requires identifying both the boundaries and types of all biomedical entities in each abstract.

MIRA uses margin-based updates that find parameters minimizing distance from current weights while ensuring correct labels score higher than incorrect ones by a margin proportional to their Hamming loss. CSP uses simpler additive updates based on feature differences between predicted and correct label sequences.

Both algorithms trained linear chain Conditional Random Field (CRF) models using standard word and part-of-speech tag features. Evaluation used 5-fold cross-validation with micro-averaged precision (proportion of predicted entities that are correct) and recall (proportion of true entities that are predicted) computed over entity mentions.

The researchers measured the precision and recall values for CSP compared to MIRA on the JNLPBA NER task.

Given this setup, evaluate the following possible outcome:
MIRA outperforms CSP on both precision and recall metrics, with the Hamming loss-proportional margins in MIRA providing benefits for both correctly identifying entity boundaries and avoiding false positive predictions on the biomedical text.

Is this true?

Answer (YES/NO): NO